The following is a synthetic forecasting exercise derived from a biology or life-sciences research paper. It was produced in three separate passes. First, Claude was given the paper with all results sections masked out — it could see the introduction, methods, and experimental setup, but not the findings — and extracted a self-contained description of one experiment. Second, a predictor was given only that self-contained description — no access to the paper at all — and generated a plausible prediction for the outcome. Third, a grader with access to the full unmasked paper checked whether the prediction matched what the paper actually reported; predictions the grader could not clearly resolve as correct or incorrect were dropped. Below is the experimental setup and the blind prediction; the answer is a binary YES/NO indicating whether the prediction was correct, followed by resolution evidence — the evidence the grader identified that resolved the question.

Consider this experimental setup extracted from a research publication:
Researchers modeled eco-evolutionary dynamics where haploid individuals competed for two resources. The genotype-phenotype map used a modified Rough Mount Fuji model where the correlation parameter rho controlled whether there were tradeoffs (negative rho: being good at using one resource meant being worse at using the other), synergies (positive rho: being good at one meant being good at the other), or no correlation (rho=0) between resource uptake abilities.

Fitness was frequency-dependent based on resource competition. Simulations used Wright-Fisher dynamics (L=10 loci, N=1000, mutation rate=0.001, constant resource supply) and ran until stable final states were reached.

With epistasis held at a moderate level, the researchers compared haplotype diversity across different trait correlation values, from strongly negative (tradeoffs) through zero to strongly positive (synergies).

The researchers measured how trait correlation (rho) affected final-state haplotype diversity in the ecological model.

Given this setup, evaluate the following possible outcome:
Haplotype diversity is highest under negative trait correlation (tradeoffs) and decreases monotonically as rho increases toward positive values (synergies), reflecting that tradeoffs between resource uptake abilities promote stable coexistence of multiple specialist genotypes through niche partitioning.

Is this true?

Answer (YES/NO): YES